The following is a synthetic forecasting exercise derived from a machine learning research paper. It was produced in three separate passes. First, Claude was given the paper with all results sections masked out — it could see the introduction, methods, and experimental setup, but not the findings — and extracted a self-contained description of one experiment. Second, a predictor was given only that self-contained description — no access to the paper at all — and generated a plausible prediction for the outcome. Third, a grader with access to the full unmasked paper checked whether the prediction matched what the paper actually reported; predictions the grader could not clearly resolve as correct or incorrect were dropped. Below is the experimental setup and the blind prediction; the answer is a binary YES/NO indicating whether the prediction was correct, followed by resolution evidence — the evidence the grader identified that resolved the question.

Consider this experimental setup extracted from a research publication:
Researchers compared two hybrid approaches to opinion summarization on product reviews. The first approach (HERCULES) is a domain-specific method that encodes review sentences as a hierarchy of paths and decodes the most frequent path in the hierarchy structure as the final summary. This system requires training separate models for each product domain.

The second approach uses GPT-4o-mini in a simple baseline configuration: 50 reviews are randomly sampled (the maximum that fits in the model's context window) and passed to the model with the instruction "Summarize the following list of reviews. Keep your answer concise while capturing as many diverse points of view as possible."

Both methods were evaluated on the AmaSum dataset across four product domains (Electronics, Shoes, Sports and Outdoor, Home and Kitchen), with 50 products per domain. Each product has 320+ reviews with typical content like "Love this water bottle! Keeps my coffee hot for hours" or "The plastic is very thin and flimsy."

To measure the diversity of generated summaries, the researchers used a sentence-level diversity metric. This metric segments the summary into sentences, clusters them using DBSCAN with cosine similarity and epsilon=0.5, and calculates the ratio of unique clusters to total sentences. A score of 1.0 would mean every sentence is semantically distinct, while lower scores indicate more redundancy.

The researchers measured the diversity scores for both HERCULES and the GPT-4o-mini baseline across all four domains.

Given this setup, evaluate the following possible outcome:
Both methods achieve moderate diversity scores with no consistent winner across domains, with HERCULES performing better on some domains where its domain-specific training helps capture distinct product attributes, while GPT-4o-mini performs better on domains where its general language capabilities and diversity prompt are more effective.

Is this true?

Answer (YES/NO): NO